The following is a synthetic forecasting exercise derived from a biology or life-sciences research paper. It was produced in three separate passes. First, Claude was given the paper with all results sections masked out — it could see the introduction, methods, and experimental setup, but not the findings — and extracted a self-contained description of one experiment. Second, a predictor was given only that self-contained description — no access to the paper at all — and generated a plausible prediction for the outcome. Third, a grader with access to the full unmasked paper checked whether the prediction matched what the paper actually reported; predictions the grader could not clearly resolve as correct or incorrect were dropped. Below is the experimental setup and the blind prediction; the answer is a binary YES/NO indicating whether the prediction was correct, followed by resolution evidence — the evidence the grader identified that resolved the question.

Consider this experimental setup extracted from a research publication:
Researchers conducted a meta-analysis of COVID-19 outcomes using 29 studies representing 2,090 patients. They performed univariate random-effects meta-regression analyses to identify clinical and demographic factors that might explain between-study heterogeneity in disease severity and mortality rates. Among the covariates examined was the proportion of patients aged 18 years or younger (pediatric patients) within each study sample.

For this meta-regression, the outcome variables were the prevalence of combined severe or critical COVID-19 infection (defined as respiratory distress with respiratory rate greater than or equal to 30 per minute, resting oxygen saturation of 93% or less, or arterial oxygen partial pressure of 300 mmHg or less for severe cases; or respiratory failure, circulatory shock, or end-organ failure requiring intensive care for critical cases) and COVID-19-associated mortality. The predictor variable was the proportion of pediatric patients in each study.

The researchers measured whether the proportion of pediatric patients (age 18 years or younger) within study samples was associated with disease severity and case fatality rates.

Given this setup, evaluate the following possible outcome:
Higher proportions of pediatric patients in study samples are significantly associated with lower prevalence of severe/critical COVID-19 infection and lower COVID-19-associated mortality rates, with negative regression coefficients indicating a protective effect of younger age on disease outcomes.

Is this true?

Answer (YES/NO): YES